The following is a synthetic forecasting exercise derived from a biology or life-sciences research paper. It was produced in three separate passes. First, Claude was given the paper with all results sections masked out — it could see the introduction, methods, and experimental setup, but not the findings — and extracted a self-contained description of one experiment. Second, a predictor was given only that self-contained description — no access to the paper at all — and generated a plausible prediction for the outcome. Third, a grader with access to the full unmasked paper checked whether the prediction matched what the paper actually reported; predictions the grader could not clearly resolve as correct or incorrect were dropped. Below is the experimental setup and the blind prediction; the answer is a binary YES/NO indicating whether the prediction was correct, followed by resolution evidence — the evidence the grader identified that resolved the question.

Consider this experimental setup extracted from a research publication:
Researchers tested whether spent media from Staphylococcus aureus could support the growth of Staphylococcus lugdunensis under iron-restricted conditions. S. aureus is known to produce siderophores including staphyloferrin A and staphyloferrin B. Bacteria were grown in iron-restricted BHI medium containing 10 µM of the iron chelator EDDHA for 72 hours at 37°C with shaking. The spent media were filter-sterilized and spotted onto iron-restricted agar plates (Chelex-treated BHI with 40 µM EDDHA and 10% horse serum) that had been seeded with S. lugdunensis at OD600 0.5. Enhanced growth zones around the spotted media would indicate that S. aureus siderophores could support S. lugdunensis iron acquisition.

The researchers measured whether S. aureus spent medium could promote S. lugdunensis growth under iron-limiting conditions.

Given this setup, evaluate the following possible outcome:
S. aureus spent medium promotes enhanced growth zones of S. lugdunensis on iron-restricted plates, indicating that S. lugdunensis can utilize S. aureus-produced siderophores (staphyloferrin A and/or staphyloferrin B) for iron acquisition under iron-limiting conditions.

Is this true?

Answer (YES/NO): YES